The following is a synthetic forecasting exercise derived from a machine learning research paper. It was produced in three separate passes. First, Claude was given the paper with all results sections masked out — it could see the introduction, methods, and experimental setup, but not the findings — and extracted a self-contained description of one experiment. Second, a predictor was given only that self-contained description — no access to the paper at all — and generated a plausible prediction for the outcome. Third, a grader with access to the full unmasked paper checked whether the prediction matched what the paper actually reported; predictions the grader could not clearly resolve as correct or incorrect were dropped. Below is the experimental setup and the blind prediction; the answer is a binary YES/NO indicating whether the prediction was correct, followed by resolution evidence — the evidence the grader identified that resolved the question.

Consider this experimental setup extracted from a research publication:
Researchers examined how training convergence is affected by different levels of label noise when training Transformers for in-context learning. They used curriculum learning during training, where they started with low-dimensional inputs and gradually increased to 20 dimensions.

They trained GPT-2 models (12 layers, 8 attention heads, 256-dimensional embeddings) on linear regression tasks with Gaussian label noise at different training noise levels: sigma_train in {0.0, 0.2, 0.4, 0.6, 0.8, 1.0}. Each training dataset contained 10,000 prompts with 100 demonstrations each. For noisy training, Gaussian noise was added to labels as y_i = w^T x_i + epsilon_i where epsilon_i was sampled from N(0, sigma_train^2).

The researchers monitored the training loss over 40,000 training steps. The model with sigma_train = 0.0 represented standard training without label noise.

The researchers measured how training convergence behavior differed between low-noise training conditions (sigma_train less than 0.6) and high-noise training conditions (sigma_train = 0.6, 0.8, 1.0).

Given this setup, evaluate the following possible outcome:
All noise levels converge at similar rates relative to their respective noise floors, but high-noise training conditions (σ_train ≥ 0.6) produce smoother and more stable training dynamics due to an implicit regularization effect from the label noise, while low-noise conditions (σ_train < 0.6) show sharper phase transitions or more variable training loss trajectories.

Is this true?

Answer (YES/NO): NO